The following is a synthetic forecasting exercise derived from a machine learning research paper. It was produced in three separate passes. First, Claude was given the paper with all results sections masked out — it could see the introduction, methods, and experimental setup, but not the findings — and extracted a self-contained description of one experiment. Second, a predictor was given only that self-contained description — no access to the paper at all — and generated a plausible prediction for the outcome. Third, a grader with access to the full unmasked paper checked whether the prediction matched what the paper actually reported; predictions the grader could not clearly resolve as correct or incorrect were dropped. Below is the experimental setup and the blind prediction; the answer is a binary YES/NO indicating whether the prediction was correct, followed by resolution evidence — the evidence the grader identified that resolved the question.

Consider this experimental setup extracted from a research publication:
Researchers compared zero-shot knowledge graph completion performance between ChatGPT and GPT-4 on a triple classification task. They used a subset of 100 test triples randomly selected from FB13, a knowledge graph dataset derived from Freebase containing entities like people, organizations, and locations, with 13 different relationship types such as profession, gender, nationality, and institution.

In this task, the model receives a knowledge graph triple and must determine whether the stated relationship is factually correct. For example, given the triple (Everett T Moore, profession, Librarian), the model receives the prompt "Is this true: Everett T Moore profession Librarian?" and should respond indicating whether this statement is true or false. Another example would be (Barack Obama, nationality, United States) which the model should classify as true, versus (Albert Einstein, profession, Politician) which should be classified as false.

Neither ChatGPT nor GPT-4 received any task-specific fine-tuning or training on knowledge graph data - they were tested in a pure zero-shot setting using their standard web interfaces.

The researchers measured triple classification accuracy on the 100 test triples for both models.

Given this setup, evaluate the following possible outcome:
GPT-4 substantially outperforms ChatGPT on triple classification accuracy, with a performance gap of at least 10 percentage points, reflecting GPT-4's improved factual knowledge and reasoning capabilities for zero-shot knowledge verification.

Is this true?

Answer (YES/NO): NO